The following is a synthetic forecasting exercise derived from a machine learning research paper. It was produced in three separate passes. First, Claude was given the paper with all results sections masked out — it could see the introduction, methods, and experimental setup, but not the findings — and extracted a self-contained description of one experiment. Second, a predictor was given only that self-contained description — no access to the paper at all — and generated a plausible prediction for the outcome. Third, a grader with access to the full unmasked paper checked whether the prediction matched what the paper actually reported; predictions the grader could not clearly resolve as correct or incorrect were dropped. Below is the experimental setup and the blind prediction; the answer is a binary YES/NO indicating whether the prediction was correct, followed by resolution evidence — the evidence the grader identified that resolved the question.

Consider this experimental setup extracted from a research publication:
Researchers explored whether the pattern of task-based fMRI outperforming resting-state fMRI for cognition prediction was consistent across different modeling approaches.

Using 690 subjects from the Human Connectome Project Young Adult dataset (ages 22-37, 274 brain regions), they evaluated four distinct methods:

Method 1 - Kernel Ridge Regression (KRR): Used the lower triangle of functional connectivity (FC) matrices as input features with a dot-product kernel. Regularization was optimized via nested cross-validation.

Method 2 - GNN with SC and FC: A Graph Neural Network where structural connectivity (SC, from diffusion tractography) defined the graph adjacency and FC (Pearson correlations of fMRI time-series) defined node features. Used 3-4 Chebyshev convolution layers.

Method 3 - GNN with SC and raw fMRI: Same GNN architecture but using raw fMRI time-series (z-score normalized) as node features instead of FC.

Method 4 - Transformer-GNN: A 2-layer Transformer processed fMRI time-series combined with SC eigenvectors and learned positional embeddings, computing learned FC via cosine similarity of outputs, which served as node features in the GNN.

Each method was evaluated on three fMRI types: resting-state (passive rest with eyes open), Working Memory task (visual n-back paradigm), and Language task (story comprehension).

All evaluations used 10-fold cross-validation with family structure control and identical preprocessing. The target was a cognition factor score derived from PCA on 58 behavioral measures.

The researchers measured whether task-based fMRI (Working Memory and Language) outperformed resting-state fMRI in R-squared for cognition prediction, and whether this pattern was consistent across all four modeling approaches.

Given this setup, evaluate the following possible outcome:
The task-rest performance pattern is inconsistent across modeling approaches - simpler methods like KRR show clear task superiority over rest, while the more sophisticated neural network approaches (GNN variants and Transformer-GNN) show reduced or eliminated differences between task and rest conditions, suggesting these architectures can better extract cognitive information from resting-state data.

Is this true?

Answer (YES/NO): NO